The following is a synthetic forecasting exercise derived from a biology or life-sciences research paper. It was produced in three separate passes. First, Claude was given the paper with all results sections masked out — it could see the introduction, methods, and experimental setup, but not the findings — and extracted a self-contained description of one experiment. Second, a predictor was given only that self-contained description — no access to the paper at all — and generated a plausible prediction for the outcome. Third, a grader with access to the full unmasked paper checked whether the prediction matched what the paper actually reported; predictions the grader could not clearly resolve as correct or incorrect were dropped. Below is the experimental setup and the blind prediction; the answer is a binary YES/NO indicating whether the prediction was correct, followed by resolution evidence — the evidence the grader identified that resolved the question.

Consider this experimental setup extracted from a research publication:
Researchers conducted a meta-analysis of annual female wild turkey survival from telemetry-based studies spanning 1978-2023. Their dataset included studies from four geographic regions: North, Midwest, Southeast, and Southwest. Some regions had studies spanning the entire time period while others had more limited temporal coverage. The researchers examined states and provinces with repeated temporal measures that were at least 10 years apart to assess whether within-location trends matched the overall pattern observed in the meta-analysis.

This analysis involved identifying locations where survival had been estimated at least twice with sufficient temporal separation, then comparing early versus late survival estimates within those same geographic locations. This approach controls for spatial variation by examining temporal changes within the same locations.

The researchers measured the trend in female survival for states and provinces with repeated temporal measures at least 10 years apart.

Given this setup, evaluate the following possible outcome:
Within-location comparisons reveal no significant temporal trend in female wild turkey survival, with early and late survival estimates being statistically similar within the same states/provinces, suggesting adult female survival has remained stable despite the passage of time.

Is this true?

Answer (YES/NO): NO